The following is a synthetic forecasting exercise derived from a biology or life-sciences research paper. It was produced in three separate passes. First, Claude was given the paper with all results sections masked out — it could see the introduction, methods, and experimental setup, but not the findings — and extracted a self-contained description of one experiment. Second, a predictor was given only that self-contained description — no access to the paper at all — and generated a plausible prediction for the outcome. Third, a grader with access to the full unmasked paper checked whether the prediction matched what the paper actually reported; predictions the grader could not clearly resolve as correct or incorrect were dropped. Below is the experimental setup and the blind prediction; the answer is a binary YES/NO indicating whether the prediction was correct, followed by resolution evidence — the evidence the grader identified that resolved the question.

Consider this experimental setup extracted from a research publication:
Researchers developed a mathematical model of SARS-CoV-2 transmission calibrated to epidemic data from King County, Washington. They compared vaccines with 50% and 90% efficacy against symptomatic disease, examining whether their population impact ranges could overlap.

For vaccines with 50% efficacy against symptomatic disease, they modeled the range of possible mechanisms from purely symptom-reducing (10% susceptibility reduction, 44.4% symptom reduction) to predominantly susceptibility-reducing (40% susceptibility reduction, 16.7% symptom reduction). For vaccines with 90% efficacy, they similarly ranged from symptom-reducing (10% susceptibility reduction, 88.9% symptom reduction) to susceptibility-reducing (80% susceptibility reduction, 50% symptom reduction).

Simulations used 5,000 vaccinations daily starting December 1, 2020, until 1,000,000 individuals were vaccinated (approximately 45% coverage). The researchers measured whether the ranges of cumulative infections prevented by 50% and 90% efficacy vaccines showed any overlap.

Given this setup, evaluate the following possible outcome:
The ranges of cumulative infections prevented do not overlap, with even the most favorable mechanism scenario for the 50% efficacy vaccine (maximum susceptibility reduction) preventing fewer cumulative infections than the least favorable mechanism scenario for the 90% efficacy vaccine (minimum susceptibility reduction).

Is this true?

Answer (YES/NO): NO